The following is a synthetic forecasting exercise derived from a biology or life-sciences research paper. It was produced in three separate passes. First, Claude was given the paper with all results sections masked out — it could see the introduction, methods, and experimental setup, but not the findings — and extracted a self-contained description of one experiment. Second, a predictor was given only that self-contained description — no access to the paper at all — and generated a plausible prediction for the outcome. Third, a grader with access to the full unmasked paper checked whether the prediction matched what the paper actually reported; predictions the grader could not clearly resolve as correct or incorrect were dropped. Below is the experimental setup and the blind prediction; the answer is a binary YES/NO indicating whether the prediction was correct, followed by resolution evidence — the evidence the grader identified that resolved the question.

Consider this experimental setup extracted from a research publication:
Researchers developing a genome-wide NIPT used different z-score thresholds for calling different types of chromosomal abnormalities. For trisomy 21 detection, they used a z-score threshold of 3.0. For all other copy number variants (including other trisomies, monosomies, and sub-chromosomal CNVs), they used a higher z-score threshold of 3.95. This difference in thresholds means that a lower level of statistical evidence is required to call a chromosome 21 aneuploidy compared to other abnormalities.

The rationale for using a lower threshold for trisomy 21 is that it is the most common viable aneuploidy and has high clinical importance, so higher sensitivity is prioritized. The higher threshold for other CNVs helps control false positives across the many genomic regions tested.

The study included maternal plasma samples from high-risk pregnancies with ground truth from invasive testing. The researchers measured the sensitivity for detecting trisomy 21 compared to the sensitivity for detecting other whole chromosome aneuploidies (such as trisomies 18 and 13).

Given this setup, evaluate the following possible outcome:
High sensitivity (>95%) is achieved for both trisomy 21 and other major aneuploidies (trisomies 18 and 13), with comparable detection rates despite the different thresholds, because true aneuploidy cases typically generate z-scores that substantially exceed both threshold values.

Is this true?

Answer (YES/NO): YES